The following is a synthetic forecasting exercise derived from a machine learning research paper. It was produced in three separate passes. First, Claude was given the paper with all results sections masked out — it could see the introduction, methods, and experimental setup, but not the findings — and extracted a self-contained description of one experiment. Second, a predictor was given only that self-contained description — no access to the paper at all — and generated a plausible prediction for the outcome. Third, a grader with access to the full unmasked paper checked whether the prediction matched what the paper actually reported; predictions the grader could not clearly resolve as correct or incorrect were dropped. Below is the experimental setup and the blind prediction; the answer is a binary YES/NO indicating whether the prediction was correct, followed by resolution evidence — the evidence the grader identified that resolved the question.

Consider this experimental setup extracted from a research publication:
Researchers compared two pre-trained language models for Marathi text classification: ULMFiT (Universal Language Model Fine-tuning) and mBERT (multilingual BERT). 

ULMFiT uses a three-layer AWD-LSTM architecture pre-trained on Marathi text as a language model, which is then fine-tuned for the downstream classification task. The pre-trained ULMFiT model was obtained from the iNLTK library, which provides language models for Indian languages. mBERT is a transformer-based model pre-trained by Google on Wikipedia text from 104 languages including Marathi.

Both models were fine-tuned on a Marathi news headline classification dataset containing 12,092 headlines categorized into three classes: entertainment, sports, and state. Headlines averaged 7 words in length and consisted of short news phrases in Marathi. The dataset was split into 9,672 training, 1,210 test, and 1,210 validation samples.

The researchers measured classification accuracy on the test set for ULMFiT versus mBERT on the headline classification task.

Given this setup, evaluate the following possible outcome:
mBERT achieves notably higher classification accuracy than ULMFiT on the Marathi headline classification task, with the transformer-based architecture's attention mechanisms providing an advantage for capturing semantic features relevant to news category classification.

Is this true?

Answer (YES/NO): NO